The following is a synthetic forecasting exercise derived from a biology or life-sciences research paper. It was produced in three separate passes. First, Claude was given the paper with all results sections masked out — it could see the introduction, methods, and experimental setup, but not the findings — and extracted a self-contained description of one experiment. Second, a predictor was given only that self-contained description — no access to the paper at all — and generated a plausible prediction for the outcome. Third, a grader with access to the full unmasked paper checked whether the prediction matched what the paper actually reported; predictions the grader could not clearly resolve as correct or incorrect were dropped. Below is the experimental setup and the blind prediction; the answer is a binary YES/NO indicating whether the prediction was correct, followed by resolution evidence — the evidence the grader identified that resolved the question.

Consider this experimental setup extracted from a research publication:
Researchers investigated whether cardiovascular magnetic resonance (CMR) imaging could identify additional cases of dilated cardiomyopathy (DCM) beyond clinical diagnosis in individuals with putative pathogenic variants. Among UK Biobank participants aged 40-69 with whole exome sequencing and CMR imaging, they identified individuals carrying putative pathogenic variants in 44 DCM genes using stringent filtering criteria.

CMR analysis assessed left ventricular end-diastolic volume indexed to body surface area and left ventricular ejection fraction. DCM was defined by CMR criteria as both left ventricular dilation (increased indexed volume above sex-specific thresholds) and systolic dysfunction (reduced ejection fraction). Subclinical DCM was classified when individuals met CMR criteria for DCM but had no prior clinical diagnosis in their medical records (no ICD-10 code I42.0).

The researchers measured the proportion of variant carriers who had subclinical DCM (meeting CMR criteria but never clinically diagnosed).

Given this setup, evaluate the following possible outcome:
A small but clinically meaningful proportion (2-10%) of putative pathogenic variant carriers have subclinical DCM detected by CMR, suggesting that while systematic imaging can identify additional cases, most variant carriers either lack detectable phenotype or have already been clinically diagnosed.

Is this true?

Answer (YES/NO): NO